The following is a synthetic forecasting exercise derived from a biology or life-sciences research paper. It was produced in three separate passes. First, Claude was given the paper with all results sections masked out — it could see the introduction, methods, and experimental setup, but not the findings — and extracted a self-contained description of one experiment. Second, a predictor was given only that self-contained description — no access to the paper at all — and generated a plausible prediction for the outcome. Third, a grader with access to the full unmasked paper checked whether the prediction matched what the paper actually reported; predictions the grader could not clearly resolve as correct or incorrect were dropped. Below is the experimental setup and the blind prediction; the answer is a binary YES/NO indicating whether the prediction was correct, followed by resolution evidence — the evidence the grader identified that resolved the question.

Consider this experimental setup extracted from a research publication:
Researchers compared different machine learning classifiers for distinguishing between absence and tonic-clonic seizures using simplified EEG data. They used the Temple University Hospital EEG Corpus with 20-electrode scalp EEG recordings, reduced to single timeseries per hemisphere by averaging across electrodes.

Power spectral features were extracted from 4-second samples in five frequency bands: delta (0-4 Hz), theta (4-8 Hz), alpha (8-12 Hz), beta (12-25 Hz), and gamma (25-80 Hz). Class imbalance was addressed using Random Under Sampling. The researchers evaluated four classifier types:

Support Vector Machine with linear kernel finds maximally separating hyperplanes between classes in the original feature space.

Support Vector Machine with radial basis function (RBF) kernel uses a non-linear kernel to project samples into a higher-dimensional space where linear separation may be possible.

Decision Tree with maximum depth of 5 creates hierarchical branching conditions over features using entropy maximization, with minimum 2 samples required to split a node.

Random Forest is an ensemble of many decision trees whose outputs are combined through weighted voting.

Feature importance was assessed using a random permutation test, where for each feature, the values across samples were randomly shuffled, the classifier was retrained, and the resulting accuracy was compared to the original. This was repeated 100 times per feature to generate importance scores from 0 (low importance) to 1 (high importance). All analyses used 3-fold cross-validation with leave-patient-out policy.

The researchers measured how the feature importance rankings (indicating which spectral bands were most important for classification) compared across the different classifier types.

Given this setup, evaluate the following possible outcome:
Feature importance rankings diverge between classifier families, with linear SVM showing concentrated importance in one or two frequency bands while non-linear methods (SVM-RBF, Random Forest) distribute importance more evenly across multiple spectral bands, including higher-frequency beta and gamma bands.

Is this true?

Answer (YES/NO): NO